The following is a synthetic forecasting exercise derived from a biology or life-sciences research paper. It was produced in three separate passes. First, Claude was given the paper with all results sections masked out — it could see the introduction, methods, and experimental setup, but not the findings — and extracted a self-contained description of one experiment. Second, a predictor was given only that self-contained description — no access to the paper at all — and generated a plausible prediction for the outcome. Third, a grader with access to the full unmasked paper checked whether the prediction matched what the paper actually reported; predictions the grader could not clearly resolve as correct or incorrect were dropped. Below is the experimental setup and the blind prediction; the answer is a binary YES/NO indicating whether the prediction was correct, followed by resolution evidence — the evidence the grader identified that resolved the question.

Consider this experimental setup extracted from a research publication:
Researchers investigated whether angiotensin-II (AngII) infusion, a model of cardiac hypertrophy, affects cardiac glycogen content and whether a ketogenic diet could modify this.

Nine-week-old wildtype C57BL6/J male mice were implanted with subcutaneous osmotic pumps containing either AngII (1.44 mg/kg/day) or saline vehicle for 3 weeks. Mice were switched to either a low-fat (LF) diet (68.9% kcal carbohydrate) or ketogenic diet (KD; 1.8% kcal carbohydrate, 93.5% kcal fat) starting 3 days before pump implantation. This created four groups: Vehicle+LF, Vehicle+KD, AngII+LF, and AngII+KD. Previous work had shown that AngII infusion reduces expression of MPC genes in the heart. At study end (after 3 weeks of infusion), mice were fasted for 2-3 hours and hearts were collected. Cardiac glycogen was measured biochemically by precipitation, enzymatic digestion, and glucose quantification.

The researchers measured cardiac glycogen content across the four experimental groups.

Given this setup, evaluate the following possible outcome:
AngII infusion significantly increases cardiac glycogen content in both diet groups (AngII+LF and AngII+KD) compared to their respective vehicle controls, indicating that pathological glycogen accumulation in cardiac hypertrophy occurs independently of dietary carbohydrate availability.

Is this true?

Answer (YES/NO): NO